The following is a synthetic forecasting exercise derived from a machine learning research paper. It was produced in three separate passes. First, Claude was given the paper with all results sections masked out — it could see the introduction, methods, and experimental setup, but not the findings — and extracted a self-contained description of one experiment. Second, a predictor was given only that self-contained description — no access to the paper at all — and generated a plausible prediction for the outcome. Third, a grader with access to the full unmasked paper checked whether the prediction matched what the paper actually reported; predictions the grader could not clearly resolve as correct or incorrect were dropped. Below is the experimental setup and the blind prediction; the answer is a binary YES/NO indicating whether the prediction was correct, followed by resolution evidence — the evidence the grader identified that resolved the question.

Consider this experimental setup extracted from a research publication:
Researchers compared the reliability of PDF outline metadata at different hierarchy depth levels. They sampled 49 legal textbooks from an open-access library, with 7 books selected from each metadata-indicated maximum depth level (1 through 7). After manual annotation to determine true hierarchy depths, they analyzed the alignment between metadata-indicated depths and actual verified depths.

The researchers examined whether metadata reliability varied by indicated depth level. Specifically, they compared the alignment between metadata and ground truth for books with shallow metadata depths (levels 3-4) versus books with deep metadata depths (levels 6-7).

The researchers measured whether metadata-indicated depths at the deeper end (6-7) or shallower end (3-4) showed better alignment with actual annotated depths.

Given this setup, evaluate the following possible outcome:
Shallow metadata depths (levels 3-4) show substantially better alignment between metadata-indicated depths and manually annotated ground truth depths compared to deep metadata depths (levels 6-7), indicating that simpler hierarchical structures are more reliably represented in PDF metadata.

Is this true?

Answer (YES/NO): NO